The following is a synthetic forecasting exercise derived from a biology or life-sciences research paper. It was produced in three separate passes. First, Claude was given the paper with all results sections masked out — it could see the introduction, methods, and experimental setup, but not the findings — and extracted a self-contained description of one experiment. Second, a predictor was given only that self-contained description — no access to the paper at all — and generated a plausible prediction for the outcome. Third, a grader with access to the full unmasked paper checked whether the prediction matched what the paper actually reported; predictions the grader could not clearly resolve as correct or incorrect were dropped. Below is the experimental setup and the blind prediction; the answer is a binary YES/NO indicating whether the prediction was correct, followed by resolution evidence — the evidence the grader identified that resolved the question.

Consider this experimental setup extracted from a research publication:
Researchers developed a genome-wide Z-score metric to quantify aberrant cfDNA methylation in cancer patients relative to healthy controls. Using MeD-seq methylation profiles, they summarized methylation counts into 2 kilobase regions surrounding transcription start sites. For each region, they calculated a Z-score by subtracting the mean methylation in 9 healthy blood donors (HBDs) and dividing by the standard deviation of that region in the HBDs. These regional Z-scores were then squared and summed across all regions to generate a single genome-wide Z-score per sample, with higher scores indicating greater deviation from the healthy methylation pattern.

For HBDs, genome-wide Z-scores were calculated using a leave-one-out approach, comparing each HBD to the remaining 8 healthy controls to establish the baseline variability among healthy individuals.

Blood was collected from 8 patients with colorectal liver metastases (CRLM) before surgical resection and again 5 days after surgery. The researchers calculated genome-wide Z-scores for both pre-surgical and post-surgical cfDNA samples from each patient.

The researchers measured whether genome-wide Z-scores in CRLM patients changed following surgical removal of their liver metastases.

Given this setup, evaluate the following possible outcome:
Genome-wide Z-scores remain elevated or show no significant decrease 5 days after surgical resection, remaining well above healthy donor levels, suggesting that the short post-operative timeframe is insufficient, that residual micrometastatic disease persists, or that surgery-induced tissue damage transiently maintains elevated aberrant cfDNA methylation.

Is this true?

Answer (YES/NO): NO